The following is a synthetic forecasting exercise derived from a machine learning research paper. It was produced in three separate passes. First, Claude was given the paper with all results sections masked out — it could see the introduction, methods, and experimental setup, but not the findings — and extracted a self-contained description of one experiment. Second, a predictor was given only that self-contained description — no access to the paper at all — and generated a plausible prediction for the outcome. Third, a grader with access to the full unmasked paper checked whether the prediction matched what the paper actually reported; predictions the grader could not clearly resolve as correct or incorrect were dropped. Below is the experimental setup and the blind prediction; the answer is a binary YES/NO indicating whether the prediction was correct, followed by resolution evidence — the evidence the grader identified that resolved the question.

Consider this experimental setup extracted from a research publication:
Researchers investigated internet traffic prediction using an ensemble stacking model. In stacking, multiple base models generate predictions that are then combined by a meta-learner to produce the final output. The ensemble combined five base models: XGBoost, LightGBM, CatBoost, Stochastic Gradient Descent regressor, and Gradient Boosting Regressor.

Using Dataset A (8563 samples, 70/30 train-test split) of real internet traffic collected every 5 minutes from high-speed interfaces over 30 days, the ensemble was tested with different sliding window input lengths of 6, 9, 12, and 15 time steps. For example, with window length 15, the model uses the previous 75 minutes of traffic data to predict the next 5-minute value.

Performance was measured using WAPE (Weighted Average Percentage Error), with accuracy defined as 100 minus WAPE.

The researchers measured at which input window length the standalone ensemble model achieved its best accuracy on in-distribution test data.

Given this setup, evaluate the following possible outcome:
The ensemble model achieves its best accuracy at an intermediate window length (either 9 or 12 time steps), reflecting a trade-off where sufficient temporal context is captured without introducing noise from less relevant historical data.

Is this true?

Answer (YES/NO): NO